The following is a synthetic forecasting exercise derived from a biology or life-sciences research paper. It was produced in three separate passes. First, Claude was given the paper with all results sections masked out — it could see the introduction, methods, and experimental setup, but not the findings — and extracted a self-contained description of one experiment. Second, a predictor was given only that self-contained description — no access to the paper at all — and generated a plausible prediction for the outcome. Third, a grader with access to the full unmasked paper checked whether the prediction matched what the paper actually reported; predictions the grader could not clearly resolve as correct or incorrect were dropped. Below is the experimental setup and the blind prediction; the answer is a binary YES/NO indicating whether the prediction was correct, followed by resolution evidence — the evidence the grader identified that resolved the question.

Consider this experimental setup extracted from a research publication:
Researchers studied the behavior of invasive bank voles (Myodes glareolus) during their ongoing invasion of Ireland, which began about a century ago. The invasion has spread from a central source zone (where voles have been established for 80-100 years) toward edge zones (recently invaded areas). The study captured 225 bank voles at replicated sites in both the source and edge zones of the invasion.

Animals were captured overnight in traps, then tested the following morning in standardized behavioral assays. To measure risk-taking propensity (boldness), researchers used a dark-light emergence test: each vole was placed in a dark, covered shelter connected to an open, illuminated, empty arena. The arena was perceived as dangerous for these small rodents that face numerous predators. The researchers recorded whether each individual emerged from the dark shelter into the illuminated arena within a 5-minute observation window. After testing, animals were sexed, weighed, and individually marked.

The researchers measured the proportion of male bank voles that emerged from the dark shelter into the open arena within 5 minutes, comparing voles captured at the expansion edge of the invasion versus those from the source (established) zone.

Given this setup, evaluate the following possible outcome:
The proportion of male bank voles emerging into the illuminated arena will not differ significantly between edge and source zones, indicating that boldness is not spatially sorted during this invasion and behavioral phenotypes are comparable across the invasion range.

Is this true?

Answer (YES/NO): NO